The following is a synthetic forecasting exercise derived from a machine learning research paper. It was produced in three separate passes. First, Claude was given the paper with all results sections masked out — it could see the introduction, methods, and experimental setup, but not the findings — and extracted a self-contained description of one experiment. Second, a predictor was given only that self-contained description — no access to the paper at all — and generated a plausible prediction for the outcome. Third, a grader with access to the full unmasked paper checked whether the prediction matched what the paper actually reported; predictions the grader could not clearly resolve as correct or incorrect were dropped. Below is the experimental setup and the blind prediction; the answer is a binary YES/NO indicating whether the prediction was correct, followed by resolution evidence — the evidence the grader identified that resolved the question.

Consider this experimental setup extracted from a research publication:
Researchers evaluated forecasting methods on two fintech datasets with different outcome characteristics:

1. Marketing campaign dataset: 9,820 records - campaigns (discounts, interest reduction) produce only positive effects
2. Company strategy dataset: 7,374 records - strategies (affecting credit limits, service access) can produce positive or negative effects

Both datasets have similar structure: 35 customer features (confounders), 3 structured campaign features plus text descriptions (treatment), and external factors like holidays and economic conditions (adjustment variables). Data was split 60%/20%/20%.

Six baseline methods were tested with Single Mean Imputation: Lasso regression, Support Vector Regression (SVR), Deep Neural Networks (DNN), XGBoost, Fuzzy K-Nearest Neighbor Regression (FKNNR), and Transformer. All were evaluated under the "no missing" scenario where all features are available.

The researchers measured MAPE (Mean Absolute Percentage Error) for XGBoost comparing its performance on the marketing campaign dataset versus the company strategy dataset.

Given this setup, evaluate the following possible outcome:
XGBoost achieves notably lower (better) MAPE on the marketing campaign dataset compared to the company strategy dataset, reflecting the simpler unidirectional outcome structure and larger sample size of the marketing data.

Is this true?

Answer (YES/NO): YES